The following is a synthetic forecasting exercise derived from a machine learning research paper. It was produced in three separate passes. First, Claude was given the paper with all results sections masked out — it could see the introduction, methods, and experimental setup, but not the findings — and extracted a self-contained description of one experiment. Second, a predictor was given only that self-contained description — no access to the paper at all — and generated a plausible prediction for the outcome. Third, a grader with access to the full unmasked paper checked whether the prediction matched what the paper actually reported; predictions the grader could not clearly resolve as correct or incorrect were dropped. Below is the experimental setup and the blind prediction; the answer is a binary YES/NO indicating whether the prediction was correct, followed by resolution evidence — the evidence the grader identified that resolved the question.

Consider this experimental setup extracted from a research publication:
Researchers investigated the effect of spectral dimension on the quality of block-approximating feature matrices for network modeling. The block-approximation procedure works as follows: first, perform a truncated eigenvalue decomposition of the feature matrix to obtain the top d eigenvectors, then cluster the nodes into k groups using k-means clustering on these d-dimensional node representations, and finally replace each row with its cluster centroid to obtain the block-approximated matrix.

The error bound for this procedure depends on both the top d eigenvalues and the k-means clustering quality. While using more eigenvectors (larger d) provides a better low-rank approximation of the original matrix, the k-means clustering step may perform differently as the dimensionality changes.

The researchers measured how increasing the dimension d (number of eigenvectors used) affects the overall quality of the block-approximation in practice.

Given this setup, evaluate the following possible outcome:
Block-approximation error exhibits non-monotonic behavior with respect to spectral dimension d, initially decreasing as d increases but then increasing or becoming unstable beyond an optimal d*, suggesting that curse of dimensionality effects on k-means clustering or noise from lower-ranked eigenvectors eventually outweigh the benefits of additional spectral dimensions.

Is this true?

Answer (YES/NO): YES